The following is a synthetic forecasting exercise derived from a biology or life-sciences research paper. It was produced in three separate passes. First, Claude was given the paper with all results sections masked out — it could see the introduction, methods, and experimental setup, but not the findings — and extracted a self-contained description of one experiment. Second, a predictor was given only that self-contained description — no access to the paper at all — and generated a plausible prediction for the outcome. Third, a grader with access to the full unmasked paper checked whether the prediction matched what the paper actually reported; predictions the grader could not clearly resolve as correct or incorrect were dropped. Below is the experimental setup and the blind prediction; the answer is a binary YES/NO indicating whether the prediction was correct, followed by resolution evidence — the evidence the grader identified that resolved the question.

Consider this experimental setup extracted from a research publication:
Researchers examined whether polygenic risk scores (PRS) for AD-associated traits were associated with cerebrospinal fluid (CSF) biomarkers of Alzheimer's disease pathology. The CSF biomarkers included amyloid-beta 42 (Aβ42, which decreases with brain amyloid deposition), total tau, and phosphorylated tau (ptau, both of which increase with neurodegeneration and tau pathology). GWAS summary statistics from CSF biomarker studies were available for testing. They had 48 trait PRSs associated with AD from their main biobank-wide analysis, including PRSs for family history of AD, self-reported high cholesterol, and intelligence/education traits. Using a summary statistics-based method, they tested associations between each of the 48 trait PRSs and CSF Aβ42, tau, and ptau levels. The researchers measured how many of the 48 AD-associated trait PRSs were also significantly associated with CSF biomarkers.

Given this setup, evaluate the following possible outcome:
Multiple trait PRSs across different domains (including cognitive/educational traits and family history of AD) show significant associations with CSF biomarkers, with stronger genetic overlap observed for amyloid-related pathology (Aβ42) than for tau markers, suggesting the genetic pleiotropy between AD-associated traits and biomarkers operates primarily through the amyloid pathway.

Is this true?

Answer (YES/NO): NO